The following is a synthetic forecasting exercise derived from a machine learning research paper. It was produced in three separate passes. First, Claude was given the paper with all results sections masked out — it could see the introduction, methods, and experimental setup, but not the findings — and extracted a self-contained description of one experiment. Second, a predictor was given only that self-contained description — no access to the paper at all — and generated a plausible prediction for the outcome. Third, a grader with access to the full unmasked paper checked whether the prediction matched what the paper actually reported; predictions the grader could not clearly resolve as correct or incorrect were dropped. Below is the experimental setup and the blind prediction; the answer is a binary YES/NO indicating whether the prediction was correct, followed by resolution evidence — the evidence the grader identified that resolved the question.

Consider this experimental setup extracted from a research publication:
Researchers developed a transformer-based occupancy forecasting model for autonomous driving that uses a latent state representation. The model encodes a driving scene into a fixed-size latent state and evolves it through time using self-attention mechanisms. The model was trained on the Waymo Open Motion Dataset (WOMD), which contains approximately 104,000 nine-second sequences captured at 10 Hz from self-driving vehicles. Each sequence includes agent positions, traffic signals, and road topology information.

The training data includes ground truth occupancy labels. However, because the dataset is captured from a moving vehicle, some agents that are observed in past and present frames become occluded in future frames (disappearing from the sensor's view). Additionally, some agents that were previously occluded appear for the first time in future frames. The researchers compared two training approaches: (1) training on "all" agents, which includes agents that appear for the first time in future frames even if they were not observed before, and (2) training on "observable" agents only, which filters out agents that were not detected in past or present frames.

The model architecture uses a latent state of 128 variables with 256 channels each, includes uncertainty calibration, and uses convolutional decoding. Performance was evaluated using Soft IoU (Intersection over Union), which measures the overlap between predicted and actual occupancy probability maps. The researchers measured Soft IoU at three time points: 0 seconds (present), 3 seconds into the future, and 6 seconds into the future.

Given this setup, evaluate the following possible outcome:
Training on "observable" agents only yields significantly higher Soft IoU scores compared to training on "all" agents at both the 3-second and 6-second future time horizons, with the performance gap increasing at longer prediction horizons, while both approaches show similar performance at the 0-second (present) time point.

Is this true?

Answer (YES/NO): NO